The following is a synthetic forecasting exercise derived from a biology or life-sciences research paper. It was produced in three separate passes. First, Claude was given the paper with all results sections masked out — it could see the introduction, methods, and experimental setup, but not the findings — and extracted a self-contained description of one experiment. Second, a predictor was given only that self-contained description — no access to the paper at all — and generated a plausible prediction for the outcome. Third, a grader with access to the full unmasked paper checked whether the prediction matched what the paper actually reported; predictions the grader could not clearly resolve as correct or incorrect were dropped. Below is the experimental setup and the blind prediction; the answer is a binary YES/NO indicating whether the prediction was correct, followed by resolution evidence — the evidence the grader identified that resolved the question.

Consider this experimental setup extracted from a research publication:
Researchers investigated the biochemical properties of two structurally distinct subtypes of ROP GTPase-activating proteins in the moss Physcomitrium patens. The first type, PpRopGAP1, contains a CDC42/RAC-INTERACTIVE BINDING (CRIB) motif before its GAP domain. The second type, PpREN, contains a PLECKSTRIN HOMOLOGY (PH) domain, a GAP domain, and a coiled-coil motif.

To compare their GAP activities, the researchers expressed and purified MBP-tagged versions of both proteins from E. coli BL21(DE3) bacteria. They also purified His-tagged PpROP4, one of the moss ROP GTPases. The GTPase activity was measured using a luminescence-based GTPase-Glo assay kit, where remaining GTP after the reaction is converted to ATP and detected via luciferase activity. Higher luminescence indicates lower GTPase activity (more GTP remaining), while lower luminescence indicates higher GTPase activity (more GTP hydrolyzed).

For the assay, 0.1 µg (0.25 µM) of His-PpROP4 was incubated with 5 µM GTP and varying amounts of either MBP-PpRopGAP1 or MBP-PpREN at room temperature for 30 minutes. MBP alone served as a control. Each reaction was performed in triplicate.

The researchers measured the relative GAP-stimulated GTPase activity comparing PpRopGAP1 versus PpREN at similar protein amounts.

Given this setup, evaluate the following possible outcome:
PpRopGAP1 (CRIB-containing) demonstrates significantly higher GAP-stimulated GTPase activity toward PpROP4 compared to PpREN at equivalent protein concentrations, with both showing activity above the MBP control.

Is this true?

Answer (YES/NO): NO